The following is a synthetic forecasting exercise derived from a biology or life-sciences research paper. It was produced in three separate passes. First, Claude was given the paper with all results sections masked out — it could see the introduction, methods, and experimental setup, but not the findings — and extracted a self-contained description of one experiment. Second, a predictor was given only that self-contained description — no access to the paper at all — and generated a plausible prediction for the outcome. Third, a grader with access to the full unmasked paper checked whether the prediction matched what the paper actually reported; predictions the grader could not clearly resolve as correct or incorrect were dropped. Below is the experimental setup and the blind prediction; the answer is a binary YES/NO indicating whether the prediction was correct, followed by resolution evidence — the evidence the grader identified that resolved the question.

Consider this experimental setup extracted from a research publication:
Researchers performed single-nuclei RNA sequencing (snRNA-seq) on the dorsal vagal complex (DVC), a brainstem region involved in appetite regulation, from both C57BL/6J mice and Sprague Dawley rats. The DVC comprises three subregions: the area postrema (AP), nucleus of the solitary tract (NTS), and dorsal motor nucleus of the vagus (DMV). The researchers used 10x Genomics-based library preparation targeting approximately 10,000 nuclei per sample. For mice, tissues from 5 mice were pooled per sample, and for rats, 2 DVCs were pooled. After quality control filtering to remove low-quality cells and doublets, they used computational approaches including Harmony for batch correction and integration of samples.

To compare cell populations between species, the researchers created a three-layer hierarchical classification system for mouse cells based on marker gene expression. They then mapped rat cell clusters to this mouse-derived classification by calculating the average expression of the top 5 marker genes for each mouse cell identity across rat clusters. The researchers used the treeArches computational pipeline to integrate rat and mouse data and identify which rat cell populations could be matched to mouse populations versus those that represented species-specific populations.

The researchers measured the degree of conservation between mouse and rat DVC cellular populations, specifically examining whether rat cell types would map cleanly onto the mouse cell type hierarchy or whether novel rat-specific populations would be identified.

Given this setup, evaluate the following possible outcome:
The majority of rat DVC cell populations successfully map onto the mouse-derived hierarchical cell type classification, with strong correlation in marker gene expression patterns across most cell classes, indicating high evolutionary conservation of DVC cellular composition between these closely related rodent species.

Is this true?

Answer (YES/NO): YES